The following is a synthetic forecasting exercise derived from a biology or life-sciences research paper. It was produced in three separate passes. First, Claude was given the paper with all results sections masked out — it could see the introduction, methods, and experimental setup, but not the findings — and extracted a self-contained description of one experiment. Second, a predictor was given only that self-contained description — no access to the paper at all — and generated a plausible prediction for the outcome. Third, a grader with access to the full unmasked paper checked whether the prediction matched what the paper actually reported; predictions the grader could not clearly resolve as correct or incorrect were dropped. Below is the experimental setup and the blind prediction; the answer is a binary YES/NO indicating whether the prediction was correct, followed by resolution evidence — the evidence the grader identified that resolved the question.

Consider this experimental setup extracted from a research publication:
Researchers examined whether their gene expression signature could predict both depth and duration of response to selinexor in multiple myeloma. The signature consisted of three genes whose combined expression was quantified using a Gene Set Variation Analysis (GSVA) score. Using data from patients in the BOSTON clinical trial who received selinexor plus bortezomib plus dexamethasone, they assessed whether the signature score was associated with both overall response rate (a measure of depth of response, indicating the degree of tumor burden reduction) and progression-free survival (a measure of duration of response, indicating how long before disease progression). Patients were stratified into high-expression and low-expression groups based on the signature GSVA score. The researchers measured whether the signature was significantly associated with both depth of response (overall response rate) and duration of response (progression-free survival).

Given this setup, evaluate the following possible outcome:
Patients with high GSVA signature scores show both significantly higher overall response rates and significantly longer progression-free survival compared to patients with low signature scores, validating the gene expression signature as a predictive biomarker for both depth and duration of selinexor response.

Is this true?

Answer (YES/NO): YES